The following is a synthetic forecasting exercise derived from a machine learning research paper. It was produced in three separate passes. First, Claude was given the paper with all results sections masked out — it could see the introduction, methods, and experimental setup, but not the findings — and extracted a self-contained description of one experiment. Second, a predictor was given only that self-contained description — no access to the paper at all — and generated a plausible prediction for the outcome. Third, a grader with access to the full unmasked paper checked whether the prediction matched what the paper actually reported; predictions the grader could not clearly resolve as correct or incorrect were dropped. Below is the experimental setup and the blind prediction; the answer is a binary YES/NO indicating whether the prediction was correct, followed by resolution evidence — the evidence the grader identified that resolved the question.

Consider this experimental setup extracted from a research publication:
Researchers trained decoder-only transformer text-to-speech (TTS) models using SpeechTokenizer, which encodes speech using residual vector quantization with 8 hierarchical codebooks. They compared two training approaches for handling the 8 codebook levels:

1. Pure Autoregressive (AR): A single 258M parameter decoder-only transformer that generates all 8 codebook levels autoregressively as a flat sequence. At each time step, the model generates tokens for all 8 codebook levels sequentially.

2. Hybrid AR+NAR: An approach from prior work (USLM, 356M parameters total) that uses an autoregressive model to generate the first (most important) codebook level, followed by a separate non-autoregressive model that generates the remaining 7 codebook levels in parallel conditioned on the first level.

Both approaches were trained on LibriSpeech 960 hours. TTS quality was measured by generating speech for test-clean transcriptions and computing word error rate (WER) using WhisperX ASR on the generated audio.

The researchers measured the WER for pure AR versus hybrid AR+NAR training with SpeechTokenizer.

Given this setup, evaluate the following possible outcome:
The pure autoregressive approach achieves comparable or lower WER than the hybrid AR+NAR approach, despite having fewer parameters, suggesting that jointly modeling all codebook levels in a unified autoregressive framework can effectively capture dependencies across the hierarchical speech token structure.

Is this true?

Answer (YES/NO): NO